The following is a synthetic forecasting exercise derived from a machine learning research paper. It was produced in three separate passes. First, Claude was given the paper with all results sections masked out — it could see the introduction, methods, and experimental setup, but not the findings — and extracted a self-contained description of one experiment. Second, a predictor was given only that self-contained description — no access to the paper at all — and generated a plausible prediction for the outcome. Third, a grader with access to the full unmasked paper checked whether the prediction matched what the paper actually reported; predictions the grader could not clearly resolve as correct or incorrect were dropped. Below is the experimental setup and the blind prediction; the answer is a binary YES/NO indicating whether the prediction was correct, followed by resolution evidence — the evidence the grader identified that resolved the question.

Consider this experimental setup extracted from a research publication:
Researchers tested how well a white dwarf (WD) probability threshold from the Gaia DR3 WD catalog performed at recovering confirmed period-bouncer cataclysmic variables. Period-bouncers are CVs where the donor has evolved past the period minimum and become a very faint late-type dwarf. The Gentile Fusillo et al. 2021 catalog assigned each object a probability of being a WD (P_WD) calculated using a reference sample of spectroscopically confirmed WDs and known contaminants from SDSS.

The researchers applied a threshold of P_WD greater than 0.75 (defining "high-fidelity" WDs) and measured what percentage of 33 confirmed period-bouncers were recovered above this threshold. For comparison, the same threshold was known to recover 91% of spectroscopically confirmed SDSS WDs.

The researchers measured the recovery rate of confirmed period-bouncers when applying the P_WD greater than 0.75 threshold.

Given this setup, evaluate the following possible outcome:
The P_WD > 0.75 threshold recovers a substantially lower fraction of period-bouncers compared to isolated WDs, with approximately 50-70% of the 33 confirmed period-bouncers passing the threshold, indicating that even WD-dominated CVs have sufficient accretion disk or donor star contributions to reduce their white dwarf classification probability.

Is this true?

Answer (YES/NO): NO